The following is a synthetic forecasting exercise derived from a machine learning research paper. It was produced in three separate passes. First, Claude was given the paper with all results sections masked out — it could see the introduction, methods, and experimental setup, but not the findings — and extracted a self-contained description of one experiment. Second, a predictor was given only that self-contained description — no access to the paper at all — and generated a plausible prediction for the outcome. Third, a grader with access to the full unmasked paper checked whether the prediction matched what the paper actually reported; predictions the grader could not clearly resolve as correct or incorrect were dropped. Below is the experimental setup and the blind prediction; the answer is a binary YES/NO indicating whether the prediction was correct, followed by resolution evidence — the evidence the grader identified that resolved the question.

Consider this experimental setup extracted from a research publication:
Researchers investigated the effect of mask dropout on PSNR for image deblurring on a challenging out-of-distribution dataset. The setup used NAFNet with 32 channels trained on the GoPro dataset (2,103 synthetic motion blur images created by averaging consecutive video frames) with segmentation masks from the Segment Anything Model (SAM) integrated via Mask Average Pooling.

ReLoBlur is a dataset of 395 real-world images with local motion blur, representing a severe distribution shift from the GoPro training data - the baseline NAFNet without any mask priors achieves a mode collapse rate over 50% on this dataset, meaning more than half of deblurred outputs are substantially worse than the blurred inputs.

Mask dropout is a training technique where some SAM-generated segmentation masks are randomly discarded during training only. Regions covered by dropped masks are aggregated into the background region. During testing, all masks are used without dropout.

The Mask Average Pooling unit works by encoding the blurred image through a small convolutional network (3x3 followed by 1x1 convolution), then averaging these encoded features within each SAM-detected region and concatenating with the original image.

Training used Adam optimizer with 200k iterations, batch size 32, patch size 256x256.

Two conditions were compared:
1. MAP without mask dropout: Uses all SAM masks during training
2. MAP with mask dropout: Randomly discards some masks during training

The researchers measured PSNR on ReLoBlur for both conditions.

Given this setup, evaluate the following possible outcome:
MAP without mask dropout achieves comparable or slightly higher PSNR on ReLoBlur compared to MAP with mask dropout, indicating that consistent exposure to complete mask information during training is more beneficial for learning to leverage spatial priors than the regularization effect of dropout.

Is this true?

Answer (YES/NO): NO